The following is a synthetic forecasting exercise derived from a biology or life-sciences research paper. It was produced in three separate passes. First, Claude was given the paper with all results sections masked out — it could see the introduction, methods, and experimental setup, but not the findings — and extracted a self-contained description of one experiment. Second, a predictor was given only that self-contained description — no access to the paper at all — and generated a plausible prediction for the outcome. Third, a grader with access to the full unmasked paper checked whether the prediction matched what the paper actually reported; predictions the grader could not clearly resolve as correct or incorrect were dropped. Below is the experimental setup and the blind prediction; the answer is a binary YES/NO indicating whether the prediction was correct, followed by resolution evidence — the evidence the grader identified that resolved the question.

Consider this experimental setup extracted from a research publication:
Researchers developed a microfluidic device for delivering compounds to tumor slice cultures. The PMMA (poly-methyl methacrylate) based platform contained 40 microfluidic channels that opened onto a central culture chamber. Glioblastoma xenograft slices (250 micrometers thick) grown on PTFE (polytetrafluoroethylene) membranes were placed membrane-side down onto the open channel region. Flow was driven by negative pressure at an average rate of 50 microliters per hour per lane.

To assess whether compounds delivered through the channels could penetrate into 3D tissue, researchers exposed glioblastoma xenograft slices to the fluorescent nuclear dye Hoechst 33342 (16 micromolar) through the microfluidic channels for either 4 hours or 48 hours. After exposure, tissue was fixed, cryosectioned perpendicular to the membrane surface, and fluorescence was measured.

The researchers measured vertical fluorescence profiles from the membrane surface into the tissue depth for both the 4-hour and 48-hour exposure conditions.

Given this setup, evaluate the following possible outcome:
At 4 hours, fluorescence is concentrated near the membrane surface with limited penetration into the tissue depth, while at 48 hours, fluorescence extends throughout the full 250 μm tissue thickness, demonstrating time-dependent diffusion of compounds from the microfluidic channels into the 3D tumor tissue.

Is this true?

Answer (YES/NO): YES